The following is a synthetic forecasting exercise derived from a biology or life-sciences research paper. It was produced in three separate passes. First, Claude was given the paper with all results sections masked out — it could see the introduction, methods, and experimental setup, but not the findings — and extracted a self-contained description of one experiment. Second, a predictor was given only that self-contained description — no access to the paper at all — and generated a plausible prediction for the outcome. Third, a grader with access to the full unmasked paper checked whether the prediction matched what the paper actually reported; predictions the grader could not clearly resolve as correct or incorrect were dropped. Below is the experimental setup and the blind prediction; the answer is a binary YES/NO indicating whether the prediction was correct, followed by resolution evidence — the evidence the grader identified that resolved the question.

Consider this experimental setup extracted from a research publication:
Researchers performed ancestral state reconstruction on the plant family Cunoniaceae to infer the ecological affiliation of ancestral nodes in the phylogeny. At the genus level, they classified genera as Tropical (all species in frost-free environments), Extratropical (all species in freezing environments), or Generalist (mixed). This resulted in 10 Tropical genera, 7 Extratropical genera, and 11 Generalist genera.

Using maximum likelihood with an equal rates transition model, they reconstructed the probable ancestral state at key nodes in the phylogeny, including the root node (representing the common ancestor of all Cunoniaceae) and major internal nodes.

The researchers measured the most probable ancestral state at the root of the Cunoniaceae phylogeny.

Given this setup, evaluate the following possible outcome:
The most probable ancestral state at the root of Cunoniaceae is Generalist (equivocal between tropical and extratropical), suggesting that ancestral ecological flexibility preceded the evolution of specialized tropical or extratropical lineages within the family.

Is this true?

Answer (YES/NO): NO